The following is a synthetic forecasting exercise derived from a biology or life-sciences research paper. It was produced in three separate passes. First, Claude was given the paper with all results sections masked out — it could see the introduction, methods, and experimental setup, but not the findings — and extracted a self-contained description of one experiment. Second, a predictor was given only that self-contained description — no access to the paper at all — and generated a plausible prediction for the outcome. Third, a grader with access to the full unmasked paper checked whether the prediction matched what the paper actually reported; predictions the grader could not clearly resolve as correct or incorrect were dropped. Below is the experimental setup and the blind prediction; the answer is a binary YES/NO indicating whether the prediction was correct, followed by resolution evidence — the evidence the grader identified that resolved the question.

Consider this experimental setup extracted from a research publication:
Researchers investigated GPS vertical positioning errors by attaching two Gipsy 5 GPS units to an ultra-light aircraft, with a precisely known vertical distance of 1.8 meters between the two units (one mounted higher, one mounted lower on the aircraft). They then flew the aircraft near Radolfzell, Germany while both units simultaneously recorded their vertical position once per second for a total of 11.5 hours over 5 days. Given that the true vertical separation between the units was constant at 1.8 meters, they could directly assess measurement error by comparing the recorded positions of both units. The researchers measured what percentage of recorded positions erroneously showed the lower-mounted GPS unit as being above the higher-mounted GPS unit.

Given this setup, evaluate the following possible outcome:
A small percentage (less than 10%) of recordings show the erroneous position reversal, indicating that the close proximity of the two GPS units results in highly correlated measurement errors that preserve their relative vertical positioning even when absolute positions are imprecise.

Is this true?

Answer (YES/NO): NO